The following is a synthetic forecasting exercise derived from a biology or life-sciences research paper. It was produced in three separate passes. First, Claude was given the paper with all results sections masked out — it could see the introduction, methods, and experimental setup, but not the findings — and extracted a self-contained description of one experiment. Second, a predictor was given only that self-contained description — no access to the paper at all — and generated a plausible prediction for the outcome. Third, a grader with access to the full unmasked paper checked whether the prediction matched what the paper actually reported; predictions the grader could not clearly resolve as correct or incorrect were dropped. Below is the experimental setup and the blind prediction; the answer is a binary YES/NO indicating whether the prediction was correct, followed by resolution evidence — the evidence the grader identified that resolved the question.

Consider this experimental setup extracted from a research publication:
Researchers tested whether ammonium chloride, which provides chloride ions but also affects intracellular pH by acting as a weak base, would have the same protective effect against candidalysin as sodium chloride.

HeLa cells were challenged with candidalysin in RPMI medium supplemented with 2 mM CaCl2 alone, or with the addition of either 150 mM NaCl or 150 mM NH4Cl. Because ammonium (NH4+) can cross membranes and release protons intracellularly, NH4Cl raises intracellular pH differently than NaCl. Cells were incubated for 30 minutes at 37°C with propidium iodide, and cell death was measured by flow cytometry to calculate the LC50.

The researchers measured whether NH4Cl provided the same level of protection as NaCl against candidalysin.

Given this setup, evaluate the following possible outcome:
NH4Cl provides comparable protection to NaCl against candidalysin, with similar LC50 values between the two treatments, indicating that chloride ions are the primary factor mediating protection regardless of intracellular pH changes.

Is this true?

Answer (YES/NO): YES